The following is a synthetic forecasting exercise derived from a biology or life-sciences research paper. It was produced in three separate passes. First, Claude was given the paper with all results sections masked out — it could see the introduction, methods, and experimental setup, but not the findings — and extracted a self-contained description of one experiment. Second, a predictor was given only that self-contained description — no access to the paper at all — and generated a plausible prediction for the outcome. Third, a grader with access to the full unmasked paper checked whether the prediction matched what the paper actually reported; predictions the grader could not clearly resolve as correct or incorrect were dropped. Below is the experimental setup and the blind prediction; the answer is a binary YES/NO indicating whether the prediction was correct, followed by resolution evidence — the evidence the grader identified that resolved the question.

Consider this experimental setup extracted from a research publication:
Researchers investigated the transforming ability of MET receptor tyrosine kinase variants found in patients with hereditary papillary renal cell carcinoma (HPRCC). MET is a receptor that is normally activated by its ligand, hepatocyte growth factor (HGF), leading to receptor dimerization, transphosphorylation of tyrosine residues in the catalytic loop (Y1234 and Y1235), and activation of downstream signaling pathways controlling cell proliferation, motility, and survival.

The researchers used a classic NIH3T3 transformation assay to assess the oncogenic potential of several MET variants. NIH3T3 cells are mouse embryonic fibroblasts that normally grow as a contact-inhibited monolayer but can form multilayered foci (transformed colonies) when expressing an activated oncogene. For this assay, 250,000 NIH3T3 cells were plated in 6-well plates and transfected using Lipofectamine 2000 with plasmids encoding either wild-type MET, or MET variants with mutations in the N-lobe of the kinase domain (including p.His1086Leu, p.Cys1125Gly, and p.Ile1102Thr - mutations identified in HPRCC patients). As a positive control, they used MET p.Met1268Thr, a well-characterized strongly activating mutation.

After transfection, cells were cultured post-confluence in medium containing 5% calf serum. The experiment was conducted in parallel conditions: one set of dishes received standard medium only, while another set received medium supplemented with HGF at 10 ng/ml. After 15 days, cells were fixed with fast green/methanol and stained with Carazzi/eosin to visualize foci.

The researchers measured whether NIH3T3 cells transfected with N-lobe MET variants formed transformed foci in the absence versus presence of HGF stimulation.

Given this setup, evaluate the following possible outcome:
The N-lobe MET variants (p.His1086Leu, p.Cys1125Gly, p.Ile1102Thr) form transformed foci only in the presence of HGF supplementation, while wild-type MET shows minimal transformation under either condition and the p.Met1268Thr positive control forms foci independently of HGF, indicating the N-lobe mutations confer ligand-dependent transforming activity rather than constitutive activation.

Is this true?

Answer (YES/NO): NO